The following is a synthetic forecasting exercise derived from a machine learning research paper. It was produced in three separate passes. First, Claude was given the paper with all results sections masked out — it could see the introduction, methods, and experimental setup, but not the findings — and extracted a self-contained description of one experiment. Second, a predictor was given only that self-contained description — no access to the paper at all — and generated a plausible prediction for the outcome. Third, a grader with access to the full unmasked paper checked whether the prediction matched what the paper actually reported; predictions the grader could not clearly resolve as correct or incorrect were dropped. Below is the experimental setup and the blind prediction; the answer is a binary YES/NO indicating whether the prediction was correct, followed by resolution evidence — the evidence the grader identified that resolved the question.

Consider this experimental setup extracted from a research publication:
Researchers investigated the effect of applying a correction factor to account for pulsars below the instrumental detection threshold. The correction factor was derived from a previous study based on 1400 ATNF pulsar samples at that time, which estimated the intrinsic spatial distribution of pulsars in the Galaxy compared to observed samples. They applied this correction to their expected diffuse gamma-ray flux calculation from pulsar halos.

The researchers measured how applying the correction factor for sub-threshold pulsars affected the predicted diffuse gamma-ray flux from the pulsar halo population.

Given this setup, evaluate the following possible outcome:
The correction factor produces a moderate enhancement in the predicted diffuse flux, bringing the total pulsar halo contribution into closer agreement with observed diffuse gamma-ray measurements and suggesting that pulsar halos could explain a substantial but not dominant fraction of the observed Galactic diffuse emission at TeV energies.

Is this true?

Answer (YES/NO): NO